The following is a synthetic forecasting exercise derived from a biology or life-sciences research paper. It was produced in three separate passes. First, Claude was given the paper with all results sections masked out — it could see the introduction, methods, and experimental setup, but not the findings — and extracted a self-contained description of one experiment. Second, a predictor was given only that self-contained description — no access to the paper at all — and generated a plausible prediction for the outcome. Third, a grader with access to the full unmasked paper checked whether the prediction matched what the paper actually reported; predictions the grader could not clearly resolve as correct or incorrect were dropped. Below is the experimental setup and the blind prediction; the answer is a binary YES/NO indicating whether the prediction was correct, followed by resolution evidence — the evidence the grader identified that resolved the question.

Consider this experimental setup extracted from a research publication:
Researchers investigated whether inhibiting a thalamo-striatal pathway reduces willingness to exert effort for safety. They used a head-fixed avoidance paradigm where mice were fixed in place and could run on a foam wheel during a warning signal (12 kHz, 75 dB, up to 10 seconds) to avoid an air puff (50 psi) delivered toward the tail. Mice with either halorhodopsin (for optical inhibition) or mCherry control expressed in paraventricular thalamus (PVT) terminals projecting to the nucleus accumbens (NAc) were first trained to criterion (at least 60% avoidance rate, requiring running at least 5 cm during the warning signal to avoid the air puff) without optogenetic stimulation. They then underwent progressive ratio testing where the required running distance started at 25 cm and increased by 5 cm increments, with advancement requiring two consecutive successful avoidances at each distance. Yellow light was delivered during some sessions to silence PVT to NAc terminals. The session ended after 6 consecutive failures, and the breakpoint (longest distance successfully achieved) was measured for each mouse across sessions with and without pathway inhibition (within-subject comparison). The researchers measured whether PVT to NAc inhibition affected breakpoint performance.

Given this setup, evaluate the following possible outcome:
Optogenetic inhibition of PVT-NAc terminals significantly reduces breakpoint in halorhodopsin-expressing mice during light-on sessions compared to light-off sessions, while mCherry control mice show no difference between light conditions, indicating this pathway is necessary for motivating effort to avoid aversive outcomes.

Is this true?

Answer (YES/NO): YES